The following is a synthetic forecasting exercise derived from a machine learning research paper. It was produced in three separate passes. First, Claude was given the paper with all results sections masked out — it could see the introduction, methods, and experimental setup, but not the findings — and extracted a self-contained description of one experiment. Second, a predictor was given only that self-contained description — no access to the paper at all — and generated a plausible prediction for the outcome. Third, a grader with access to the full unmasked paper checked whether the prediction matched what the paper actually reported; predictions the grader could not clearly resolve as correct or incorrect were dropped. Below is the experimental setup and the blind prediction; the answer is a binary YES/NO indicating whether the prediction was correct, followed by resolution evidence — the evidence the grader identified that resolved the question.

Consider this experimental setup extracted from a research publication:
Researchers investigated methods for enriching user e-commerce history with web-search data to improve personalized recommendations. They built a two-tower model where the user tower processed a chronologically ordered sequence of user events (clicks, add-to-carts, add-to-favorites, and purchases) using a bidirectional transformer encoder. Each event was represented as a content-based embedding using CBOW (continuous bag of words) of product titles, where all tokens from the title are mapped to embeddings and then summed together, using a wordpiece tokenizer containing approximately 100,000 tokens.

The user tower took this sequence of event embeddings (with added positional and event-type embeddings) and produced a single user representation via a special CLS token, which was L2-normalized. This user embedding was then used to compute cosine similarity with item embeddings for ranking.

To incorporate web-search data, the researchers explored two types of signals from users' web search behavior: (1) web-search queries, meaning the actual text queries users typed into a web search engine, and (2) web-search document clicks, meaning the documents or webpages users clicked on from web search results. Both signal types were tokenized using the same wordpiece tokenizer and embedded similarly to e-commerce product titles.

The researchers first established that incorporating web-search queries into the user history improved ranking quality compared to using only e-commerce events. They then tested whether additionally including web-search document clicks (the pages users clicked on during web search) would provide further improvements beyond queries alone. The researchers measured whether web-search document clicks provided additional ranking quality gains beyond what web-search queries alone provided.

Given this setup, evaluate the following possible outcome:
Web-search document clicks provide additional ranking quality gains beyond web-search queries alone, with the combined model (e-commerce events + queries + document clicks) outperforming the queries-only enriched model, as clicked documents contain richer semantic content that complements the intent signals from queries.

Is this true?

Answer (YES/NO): NO